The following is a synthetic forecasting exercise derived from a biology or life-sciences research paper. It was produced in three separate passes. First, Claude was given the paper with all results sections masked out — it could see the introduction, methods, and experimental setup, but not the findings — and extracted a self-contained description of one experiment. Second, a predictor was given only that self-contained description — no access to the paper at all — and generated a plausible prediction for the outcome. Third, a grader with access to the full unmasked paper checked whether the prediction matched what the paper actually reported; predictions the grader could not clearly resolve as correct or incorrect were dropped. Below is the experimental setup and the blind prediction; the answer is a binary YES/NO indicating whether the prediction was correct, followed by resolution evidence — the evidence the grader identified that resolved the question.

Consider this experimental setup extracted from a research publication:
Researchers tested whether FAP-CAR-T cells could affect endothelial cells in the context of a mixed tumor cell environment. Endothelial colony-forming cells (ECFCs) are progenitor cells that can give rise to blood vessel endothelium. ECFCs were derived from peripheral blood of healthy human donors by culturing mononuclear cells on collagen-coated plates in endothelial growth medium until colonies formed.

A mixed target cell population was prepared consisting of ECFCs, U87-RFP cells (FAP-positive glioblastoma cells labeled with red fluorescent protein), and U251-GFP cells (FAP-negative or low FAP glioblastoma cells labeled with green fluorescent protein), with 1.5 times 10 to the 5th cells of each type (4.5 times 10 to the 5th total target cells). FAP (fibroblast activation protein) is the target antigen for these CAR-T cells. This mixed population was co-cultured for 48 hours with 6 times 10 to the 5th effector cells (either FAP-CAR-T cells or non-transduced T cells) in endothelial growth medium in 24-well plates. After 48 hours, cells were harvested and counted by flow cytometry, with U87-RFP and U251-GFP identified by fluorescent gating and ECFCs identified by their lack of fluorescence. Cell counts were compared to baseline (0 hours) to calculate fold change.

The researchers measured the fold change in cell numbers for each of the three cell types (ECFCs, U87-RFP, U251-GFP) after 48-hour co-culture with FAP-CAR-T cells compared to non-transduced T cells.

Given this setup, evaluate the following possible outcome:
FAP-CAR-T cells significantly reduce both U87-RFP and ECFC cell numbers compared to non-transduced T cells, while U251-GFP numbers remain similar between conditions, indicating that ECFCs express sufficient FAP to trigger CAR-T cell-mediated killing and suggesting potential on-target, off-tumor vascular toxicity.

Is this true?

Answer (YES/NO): NO